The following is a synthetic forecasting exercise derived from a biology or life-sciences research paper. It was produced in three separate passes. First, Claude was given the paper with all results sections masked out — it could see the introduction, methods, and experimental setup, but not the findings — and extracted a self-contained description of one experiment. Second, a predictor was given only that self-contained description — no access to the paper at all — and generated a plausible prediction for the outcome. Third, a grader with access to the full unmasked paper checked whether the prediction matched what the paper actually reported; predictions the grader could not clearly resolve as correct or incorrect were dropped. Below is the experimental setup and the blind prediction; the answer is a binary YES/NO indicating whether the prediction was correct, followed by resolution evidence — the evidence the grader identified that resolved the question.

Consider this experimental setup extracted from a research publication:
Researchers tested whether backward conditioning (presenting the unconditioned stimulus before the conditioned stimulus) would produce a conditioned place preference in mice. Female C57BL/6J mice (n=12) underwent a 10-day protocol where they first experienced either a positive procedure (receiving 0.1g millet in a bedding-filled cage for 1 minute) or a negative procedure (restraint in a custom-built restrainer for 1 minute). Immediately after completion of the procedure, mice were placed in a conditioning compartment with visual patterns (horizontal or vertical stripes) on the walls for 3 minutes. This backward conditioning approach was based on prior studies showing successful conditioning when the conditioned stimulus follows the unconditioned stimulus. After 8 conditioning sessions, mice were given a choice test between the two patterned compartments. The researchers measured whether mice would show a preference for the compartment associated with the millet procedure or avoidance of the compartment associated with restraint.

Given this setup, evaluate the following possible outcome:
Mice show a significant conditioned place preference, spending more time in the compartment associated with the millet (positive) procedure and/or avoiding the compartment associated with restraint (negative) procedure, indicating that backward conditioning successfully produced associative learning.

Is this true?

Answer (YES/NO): NO